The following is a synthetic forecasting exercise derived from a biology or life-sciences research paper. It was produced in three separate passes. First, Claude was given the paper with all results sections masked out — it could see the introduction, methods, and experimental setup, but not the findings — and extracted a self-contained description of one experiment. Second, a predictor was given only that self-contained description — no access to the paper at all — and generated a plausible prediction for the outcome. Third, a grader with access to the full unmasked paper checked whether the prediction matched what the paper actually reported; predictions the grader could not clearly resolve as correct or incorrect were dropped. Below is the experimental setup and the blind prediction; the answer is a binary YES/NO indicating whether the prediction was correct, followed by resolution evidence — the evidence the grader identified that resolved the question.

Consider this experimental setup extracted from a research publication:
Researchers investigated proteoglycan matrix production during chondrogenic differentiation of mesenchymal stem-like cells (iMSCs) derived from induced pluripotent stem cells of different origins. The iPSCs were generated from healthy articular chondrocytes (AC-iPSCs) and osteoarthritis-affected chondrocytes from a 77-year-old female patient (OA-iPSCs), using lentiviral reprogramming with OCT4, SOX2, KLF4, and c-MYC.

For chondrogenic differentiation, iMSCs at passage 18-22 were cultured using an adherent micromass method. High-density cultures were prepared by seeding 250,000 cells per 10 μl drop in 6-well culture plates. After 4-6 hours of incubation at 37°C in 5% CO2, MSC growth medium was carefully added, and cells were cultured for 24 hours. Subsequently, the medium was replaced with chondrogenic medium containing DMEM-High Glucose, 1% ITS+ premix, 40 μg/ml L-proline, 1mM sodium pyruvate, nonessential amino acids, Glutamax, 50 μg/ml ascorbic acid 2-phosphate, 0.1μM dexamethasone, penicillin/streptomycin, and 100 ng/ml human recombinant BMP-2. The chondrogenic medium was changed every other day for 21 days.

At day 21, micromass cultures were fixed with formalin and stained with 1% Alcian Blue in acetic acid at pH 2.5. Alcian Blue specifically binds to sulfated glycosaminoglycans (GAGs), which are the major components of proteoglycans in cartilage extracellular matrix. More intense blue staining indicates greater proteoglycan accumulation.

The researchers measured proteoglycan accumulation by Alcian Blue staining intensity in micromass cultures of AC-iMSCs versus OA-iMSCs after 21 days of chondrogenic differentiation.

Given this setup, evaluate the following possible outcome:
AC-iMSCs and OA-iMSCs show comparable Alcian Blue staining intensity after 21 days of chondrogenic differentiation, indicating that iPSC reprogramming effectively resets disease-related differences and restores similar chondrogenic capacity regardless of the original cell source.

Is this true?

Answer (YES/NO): NO